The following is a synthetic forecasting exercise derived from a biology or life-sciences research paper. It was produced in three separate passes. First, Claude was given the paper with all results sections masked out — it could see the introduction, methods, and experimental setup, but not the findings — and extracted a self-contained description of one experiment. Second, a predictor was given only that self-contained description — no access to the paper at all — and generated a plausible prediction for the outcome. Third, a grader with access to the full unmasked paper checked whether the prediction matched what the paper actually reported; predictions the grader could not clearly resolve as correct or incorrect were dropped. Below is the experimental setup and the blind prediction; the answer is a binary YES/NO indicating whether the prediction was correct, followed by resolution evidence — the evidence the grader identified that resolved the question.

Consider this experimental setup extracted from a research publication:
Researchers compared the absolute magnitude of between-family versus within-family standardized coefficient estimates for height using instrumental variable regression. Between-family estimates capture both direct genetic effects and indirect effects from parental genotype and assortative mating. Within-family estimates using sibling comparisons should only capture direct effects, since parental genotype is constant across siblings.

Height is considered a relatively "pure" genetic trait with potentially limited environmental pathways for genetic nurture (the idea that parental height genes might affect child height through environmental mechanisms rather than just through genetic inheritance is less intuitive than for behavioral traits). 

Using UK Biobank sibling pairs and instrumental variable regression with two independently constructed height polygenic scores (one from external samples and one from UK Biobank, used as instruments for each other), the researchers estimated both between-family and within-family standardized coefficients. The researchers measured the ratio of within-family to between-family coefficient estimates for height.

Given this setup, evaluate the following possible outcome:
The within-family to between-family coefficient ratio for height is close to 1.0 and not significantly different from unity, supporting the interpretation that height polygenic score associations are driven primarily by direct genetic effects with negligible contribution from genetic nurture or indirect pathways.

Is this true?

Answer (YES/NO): NO